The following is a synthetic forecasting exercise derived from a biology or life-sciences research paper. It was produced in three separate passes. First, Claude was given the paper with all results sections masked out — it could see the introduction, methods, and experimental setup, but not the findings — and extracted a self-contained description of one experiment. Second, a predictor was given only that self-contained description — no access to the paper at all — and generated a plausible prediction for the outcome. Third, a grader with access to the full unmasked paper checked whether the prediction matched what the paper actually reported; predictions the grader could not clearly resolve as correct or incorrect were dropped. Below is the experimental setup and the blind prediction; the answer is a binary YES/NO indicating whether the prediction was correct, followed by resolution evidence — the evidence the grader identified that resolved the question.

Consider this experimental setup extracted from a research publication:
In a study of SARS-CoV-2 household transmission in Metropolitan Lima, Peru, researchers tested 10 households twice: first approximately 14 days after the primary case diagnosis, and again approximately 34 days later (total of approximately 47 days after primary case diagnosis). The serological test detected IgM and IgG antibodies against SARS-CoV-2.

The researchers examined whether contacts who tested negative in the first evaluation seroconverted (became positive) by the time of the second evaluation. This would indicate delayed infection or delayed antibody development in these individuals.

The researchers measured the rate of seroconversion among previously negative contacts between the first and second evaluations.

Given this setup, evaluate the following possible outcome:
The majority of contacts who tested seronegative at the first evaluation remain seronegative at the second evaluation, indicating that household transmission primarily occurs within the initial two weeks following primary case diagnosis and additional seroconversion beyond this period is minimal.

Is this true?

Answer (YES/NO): YES